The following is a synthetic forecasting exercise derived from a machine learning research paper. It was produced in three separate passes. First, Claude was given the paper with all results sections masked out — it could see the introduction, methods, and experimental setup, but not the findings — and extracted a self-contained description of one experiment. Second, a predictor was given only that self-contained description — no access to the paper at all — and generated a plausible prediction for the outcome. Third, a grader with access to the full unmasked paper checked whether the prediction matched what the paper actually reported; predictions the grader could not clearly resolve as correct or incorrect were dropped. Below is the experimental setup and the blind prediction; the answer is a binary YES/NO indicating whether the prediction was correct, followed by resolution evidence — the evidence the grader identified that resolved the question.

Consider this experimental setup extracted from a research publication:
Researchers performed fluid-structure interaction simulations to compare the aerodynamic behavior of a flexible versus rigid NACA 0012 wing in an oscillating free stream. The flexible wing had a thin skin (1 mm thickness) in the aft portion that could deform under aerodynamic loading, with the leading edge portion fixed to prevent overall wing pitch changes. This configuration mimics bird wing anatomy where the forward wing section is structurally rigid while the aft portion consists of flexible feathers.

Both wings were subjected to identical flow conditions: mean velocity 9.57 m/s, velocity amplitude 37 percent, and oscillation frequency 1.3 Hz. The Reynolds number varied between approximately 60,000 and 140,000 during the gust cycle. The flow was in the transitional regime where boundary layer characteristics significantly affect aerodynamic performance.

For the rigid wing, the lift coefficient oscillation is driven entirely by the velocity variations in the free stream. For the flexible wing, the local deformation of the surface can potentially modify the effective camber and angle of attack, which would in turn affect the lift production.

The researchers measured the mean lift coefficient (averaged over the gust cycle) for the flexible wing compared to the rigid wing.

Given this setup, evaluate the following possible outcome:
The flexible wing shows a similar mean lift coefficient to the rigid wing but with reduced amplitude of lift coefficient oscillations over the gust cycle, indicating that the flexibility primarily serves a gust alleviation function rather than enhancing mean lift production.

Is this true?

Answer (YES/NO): NO